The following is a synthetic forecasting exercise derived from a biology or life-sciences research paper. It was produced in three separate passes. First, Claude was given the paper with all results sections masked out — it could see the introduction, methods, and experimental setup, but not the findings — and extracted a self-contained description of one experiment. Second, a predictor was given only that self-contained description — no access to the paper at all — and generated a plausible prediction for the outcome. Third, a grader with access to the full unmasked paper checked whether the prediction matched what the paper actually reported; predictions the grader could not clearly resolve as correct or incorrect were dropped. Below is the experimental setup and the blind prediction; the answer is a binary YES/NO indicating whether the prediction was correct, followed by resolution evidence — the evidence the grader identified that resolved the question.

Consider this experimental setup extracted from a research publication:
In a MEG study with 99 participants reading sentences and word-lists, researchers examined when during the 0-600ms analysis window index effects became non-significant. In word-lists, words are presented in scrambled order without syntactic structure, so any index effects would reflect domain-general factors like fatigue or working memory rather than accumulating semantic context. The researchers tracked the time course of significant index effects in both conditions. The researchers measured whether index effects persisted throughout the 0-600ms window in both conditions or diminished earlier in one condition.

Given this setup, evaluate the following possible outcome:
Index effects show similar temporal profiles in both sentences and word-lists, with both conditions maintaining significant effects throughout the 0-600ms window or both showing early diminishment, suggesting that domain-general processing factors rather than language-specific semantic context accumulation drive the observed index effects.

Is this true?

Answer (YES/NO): NO